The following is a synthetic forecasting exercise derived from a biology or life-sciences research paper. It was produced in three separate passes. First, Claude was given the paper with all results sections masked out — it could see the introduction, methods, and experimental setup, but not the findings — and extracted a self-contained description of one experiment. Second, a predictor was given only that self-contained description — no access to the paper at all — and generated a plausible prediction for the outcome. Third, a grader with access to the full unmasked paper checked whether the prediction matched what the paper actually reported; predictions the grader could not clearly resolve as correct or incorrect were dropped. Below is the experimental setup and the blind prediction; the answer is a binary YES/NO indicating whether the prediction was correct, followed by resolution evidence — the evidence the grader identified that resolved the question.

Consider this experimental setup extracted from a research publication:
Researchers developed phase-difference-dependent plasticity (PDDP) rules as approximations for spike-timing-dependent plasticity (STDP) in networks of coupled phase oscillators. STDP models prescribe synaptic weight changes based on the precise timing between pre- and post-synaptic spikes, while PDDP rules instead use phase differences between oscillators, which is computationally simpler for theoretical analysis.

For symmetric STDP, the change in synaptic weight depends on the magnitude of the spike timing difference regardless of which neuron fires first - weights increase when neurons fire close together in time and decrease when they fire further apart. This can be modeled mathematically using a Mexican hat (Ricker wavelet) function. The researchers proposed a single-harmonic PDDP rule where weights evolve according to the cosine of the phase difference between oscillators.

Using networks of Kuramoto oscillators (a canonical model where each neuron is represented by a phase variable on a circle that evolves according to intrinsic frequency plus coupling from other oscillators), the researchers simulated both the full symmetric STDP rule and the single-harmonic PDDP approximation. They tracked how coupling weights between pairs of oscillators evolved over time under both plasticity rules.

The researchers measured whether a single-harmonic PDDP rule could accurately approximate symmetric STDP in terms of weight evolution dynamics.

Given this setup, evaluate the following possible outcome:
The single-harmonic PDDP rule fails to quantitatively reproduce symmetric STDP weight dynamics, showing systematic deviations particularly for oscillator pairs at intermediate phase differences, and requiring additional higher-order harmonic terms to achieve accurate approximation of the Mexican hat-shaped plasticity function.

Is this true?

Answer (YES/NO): NO